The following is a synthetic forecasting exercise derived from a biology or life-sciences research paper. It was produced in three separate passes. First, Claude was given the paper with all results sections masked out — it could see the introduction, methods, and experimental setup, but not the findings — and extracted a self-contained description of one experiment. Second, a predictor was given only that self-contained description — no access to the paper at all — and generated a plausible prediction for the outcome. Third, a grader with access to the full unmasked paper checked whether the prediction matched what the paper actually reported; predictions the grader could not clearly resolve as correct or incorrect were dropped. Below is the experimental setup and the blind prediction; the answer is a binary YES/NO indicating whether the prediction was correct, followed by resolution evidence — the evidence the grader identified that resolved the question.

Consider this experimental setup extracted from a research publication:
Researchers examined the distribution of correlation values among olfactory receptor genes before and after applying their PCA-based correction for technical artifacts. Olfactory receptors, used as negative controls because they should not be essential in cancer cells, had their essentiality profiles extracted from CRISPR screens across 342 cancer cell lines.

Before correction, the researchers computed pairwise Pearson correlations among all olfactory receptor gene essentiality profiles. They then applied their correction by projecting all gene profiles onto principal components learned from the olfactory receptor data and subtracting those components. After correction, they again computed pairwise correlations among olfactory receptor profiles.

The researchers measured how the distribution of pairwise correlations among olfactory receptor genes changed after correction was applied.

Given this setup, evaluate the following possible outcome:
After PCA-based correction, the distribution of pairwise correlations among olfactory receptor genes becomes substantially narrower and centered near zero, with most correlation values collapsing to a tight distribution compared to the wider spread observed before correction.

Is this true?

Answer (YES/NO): YES